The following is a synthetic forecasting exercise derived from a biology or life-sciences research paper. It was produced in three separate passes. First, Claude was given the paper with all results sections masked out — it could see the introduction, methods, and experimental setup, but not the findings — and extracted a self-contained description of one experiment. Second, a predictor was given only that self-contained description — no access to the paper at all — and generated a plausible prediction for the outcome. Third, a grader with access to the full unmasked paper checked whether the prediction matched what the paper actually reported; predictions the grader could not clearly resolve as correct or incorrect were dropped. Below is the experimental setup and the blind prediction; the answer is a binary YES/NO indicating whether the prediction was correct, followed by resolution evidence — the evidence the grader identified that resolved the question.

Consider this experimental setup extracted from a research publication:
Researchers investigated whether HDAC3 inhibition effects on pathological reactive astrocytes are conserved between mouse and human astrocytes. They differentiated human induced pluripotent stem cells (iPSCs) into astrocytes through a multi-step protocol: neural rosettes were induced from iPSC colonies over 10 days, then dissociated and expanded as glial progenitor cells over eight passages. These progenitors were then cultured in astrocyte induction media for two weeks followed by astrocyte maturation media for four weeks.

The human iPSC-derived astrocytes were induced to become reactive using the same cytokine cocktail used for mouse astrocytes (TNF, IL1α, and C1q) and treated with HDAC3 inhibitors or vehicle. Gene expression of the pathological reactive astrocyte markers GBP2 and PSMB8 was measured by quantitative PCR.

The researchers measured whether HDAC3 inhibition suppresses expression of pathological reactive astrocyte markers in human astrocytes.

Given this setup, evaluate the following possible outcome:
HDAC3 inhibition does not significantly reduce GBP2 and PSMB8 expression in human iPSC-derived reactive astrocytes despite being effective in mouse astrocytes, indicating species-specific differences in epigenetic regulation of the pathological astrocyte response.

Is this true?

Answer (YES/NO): NO